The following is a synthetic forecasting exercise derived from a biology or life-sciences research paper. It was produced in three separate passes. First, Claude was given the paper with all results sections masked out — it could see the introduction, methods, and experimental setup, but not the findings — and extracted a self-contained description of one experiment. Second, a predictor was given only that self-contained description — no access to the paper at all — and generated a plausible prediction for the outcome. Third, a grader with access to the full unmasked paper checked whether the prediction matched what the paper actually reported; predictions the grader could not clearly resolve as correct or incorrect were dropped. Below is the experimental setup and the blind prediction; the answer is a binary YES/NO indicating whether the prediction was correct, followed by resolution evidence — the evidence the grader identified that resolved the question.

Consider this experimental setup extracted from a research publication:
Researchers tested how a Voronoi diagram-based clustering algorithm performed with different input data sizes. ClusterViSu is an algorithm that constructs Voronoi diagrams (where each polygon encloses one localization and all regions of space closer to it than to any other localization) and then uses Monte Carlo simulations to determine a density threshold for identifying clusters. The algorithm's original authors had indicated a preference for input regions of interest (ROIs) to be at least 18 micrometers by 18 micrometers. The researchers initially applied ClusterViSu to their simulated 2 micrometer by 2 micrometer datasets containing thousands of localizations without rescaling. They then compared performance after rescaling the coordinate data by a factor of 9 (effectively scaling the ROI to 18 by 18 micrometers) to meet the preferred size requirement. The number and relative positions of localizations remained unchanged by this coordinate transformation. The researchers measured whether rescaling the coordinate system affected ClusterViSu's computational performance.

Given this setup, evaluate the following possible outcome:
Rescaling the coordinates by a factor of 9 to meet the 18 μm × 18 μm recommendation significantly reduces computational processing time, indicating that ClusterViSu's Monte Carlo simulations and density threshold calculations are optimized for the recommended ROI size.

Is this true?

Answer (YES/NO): YES